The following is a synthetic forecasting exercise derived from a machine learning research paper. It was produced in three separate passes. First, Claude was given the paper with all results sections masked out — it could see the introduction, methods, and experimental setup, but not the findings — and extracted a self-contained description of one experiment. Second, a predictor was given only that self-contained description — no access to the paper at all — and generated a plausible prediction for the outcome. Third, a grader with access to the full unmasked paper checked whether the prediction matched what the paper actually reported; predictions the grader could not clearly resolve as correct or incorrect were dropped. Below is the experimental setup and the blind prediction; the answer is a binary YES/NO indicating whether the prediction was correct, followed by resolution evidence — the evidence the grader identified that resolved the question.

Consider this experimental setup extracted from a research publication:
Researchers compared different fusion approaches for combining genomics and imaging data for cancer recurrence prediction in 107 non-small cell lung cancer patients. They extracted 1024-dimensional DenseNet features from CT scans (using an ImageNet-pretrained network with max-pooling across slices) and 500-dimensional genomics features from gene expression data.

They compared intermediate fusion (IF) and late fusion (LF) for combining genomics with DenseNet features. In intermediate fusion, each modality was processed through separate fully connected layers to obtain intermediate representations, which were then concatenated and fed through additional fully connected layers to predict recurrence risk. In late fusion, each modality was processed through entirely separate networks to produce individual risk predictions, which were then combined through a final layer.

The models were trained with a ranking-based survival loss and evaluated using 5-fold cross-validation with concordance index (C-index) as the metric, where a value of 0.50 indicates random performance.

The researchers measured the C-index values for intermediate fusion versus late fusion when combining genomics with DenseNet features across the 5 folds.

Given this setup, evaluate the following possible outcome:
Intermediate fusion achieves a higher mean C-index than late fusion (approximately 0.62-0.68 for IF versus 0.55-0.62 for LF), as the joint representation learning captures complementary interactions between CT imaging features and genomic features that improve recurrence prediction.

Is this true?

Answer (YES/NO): NO